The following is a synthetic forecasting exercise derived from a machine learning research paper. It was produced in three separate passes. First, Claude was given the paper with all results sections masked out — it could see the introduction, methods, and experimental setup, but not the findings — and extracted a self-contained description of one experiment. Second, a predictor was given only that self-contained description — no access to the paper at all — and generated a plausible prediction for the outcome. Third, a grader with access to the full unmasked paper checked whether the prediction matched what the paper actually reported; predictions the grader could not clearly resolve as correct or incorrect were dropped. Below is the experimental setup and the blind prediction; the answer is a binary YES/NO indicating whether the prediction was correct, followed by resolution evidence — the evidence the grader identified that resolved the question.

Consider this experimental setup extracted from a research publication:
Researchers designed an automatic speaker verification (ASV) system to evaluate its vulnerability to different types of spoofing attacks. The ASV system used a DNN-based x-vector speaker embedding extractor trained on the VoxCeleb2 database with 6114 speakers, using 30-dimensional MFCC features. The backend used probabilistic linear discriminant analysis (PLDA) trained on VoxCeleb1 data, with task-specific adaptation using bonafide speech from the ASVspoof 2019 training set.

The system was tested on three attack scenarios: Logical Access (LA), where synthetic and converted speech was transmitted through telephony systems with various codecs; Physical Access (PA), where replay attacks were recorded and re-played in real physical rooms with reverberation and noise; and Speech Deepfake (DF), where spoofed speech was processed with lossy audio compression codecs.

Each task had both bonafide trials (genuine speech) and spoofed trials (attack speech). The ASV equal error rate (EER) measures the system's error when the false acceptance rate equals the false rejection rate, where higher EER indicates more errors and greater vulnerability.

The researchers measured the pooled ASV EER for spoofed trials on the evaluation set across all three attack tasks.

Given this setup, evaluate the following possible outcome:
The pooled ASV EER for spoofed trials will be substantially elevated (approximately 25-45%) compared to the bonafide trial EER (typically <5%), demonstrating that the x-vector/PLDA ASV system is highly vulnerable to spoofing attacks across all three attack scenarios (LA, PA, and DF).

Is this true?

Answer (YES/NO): NO